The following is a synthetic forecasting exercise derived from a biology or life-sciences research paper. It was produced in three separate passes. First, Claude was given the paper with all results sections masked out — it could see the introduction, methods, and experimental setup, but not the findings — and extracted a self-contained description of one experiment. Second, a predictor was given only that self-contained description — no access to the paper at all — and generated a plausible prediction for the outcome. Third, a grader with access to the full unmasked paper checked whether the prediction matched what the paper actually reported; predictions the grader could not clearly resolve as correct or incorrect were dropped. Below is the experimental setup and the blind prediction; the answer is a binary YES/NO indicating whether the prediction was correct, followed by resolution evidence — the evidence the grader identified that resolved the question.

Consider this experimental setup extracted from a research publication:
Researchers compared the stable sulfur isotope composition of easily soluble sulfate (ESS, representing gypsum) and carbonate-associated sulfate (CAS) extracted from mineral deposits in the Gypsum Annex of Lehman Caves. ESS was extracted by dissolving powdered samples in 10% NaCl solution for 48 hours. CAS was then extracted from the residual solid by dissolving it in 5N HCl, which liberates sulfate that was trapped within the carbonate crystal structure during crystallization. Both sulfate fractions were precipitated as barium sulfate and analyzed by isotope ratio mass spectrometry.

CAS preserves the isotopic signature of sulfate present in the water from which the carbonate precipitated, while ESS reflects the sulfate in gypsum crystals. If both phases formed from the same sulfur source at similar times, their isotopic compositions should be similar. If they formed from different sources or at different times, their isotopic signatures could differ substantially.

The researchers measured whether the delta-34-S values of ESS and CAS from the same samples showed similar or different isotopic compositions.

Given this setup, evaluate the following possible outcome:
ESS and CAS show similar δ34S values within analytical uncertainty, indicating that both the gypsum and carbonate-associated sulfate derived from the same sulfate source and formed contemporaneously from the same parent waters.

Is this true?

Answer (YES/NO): NO